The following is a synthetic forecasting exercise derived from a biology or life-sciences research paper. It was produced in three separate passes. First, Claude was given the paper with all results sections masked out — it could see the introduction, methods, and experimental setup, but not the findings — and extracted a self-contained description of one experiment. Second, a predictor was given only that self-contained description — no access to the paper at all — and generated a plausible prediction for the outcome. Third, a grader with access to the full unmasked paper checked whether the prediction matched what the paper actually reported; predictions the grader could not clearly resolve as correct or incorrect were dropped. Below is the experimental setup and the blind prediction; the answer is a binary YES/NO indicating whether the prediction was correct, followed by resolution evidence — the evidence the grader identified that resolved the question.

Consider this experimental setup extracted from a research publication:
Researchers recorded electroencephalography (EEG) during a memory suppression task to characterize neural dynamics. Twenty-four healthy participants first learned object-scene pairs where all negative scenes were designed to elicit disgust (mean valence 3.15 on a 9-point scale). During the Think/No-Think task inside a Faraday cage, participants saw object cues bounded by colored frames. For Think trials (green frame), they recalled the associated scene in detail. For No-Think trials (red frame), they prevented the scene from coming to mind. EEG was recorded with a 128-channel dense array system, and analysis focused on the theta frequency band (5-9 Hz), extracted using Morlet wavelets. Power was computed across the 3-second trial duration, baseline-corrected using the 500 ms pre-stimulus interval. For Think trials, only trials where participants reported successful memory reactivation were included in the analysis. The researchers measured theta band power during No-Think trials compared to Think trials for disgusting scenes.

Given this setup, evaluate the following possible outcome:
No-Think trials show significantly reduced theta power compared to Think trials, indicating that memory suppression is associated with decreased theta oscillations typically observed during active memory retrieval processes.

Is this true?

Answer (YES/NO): YES